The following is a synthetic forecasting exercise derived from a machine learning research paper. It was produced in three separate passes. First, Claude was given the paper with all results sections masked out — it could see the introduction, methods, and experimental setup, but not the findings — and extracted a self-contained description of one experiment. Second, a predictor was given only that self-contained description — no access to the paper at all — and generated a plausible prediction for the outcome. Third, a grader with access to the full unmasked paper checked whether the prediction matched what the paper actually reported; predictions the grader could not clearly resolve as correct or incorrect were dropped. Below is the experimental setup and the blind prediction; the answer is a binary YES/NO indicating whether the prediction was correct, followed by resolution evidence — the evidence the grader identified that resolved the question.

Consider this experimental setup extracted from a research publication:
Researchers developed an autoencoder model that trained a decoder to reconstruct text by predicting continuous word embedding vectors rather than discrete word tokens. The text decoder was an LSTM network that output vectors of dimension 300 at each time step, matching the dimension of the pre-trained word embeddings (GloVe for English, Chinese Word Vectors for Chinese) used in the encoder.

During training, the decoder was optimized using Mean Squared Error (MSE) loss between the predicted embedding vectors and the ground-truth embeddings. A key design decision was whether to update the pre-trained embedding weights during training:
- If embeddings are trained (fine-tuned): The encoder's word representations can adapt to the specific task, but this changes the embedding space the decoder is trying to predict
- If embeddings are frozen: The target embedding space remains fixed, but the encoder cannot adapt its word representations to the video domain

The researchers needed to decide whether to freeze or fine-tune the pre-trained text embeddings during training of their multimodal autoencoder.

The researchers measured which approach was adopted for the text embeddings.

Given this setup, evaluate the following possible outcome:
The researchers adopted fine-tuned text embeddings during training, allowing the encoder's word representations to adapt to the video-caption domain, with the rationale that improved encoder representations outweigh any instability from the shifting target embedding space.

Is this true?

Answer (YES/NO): NO